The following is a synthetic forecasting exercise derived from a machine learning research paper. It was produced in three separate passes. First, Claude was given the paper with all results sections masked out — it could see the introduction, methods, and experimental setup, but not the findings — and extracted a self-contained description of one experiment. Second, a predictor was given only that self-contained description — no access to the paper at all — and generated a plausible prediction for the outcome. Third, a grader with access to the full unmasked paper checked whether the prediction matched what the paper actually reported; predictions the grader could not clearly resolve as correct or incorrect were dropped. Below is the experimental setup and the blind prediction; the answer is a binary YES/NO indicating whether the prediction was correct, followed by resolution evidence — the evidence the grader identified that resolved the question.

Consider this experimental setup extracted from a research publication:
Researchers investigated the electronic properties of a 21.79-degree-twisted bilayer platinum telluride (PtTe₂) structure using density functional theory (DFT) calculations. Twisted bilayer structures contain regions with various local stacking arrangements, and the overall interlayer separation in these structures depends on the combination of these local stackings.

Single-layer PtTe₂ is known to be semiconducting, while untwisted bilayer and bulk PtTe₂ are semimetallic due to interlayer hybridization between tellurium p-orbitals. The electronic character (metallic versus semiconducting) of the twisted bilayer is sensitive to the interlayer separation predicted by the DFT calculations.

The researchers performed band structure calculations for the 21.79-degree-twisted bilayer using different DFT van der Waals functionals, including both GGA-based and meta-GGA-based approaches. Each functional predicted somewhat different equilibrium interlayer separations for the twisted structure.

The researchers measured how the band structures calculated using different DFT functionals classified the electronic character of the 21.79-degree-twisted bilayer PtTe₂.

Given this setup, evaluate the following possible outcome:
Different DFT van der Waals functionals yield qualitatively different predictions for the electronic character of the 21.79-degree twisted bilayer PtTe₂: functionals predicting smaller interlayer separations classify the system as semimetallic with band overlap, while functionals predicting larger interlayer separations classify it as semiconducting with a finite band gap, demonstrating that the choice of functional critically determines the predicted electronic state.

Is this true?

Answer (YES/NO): YES